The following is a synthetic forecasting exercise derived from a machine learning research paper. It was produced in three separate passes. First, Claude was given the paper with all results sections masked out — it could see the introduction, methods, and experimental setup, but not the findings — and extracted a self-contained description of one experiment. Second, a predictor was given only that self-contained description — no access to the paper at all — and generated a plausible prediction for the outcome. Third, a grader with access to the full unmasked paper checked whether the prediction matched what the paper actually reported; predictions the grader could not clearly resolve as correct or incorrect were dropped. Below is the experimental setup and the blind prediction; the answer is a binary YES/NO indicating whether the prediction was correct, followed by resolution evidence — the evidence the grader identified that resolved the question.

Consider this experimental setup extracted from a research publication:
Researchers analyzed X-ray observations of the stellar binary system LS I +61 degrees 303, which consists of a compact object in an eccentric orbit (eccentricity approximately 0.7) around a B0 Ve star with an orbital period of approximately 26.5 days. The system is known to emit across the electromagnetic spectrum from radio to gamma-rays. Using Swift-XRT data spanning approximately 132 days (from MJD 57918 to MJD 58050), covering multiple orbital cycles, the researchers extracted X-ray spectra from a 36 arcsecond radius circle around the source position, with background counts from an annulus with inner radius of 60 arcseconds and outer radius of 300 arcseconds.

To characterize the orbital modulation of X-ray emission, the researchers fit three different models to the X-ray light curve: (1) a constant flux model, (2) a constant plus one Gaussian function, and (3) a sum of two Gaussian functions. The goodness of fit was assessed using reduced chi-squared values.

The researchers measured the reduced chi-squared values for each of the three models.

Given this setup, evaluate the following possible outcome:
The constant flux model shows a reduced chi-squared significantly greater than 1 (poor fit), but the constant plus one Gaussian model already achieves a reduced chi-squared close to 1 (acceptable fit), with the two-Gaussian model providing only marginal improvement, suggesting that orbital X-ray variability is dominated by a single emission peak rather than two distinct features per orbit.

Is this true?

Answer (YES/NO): NO